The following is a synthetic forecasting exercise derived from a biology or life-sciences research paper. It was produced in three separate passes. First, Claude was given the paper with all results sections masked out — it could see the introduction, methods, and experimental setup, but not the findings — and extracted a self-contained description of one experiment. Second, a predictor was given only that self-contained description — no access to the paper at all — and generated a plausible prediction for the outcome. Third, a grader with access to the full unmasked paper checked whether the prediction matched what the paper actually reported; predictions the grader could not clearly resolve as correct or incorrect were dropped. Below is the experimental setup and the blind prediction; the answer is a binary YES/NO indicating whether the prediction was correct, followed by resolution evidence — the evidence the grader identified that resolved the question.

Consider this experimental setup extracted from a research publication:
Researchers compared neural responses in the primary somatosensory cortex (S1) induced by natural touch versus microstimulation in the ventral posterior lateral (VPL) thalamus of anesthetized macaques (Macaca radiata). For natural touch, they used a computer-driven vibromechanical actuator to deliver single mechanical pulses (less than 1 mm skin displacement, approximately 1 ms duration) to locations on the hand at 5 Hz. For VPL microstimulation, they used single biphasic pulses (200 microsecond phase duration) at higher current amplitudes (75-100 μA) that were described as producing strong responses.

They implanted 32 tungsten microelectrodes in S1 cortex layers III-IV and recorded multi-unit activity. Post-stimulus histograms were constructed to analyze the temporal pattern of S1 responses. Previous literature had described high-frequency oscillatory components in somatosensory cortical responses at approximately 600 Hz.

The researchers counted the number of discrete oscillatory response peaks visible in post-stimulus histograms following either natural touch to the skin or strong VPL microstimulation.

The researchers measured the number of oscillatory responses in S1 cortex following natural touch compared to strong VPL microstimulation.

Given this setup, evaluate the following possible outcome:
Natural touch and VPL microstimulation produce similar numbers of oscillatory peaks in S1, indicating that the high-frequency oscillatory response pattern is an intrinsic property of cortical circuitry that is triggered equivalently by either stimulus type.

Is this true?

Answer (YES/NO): NO